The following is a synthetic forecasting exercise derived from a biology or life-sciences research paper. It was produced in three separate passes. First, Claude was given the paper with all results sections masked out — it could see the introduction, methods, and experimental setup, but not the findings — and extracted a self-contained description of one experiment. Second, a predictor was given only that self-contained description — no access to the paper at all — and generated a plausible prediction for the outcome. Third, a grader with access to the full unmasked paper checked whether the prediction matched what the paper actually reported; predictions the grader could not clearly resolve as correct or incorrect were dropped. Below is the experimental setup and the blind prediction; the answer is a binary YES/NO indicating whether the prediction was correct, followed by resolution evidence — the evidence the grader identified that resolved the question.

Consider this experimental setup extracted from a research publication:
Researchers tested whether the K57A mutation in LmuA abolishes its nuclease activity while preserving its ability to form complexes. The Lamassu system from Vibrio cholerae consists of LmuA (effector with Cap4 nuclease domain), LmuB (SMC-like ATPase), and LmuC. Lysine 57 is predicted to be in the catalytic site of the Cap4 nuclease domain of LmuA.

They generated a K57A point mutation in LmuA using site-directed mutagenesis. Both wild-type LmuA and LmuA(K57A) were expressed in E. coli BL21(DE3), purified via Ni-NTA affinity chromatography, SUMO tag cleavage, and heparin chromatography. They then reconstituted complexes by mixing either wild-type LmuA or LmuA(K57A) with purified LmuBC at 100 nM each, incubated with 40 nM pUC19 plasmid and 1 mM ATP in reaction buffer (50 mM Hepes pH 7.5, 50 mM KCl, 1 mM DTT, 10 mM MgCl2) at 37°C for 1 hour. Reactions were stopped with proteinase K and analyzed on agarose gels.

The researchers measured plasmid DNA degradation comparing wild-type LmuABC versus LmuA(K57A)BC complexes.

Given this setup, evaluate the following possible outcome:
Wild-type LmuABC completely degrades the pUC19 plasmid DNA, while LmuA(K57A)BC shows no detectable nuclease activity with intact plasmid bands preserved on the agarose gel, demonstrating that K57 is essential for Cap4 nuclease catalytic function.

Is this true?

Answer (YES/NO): YES